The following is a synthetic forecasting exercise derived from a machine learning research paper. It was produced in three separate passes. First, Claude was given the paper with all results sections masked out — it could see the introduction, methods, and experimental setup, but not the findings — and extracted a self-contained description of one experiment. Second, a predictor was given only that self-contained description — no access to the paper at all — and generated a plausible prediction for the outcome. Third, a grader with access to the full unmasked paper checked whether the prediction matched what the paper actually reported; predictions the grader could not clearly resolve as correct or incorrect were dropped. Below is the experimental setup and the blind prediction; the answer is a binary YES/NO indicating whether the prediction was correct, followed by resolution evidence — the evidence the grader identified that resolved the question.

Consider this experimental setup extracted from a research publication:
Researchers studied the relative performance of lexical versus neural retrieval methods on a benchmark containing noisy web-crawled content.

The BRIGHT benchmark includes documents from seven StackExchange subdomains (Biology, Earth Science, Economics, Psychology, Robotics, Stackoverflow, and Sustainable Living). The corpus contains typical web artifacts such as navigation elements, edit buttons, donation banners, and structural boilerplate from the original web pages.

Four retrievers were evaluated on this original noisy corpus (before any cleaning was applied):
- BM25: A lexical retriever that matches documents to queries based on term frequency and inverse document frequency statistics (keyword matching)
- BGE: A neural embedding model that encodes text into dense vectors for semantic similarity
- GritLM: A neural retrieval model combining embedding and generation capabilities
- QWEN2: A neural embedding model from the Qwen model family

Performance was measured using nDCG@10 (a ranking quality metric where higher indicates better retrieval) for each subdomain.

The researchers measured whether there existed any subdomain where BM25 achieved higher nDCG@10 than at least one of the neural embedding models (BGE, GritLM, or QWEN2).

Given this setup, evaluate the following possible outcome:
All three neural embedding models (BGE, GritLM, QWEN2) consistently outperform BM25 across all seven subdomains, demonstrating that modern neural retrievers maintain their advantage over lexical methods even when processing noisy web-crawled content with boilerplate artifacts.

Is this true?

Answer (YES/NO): NO